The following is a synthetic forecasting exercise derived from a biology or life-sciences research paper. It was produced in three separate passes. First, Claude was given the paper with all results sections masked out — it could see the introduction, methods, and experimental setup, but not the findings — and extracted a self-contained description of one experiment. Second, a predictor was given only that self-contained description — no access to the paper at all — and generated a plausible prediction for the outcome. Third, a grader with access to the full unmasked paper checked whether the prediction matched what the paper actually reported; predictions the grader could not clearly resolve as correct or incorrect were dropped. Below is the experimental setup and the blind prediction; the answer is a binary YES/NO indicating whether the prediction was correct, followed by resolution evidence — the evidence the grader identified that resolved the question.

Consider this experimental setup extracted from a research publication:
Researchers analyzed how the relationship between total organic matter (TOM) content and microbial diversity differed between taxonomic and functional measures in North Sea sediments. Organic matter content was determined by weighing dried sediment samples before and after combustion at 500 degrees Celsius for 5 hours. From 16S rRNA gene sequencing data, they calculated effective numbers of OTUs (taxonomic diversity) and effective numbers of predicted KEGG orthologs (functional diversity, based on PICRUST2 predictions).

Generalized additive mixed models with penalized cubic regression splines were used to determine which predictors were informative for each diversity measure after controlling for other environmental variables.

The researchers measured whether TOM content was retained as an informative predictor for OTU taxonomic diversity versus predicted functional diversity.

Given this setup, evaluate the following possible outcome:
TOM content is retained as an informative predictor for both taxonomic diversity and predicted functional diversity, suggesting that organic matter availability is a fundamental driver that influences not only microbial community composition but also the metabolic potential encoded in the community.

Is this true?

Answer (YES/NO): NO